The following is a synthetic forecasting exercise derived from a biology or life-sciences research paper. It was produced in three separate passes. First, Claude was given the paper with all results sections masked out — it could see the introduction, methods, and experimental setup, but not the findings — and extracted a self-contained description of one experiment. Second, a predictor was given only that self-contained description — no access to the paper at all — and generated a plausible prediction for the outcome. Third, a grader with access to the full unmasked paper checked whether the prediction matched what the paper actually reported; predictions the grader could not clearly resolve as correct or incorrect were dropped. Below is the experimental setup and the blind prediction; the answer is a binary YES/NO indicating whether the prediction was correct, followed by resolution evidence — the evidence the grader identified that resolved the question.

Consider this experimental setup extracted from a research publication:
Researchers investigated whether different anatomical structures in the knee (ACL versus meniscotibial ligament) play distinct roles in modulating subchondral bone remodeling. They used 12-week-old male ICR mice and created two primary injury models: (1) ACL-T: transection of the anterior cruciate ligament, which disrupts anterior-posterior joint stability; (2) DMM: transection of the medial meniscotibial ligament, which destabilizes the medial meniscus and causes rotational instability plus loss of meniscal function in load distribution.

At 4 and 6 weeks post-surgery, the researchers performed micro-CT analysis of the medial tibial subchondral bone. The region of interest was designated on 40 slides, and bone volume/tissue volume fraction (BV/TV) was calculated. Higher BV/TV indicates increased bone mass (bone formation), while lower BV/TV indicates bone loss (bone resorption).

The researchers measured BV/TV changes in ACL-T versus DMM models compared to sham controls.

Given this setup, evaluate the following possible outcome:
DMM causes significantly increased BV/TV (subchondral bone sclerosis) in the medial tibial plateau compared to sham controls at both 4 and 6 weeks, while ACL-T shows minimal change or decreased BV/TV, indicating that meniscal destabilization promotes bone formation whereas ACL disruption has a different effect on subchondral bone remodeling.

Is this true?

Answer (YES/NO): NO